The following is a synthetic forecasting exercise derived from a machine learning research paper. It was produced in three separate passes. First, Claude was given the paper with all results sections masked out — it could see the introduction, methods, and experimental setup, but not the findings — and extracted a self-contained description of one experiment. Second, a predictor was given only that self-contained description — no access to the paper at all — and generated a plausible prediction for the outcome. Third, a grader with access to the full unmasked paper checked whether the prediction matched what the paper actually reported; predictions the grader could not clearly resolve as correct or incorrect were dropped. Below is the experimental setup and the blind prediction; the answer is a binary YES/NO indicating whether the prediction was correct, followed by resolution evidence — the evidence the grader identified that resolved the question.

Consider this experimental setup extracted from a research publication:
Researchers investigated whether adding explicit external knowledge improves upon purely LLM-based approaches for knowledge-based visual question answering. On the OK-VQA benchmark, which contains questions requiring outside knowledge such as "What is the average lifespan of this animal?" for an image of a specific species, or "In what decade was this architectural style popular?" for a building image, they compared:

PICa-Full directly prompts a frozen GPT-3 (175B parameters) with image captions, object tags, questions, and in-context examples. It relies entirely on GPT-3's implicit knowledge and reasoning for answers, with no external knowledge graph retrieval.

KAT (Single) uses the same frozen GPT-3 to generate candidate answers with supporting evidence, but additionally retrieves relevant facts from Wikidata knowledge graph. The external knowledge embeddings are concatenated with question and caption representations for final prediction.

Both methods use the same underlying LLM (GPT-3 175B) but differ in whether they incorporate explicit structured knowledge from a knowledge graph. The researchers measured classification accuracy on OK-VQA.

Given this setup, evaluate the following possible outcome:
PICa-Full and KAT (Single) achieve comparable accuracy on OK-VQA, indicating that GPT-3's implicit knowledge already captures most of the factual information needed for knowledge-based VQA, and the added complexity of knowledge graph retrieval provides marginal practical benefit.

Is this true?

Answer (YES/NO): NO